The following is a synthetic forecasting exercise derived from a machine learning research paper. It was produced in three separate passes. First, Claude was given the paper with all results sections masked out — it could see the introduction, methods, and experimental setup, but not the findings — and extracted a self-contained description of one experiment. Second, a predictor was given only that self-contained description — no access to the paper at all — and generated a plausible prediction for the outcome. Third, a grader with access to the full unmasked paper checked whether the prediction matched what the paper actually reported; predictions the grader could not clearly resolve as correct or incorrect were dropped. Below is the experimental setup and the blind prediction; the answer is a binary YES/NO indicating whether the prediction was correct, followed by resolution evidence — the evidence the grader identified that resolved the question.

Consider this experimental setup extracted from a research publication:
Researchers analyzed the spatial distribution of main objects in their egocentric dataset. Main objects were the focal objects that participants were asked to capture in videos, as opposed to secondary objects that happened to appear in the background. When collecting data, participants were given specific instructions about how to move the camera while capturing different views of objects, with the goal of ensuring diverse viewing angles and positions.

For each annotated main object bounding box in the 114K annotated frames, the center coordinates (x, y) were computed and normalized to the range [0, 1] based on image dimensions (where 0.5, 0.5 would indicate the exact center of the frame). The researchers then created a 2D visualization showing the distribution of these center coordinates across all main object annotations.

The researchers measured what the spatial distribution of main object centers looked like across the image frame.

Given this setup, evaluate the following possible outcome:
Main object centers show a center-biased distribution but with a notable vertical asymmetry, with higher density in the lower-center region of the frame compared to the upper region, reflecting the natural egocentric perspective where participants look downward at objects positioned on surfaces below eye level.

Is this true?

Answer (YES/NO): NO